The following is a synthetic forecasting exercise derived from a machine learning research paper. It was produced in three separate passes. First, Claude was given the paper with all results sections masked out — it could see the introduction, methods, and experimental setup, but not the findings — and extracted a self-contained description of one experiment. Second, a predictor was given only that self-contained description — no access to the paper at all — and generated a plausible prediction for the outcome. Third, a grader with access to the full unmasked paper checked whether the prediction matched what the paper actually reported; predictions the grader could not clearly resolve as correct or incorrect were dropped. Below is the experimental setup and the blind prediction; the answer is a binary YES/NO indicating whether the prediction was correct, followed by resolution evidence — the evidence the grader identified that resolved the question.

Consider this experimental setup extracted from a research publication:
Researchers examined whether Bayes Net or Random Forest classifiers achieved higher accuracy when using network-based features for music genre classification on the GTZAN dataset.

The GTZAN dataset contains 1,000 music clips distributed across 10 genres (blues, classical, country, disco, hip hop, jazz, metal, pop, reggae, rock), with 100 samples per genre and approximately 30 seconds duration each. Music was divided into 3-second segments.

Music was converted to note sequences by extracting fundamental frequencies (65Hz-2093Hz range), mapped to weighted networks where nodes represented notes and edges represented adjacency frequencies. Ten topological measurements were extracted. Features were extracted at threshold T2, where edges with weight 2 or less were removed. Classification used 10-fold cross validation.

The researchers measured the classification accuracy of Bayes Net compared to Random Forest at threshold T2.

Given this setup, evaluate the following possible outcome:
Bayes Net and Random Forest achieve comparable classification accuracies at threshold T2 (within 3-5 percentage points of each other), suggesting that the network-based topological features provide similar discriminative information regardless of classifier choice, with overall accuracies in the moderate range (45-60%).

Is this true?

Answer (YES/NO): NO